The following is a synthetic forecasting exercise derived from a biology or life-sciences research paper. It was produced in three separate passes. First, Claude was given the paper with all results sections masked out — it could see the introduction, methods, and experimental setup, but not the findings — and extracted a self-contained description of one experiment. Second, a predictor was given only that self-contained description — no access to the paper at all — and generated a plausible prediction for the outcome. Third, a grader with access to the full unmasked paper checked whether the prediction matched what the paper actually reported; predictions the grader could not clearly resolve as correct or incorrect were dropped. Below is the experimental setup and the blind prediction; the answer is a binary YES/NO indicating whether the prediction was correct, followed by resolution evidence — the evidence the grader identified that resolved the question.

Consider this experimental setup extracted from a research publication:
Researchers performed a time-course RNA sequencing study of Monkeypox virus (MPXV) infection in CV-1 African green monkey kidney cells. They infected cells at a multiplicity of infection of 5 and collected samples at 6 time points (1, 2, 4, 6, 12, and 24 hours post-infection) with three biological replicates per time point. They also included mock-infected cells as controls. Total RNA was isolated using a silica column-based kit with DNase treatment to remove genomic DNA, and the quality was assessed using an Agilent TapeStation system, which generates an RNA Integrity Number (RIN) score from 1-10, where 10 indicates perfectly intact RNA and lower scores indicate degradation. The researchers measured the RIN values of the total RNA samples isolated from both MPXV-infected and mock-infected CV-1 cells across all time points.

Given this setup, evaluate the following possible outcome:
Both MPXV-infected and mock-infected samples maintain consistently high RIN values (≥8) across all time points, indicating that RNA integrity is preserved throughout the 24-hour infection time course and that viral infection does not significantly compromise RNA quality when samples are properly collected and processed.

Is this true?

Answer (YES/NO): YES